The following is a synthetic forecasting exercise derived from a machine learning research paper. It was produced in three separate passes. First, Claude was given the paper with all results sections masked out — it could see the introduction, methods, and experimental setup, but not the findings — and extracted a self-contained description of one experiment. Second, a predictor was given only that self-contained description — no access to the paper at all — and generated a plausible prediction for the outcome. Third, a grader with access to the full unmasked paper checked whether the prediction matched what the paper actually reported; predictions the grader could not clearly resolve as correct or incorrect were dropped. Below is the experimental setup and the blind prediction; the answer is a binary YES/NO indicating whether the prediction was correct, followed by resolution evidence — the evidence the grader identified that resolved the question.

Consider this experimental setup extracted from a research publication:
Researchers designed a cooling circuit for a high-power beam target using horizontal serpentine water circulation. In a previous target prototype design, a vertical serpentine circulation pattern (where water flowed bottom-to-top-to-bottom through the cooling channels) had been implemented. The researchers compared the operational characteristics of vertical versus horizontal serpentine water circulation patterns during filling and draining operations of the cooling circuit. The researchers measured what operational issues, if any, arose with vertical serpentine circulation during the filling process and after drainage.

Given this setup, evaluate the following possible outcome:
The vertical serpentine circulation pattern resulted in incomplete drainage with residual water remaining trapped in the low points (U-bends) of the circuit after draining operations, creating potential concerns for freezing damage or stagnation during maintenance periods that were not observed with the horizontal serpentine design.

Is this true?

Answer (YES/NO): NO